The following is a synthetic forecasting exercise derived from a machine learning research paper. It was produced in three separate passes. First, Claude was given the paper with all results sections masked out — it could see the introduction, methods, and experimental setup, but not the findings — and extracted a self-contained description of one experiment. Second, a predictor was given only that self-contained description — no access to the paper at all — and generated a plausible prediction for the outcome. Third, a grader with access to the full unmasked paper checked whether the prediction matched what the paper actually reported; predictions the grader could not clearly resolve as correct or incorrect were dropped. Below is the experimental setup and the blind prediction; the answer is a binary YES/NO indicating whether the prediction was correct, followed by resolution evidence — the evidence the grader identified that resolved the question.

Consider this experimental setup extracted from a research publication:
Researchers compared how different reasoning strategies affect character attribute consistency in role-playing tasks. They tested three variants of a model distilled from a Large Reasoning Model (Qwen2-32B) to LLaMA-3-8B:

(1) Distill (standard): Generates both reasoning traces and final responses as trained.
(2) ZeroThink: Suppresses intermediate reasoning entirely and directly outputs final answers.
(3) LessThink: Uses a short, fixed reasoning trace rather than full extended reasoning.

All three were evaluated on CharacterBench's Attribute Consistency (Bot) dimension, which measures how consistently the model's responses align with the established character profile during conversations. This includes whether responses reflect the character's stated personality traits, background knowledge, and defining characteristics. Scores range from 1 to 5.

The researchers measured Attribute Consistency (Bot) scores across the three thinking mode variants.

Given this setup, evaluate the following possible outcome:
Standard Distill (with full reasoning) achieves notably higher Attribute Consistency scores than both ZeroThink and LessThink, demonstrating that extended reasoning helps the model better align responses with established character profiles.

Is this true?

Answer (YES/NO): NO